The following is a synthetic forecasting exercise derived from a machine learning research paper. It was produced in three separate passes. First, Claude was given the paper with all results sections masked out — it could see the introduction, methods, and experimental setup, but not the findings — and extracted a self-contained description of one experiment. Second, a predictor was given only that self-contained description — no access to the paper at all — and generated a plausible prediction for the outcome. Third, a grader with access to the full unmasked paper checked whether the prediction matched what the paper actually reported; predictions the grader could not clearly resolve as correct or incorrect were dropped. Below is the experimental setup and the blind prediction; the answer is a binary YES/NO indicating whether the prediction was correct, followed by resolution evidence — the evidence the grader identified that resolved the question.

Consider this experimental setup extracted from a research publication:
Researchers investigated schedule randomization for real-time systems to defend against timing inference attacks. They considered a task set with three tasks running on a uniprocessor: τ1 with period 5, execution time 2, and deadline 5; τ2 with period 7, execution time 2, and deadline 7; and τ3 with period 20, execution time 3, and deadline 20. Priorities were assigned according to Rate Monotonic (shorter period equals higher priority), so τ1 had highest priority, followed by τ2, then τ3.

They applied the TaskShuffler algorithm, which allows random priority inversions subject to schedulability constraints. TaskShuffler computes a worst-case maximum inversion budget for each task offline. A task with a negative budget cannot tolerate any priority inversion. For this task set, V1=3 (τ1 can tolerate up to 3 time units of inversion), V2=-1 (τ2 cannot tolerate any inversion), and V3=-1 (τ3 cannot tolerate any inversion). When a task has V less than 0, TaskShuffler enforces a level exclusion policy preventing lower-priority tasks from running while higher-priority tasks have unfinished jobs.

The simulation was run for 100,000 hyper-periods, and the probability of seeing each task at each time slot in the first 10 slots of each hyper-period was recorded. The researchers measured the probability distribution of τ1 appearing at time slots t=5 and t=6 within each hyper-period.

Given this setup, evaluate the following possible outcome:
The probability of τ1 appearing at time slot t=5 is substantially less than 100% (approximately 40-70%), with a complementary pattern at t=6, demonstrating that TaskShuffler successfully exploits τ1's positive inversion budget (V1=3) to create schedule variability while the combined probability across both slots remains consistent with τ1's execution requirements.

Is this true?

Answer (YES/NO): NO